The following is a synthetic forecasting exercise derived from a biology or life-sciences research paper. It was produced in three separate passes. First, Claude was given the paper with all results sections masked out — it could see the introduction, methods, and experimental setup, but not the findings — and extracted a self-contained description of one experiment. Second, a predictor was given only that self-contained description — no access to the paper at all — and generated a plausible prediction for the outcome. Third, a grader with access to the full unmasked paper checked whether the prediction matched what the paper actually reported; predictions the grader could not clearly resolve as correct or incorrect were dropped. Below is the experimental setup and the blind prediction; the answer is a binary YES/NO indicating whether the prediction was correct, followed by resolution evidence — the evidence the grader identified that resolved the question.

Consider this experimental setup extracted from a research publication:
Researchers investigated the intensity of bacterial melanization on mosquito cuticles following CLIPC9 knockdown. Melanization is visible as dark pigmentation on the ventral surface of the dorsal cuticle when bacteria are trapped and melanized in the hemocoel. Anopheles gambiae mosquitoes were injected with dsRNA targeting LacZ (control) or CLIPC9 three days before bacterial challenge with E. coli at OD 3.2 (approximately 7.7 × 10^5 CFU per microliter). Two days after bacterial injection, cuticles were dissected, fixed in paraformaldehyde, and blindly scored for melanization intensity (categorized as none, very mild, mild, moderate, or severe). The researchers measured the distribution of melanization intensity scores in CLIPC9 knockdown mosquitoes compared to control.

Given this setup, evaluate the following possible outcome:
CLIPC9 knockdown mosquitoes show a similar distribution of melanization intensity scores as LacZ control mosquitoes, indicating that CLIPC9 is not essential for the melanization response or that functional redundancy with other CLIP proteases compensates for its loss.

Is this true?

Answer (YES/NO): NO